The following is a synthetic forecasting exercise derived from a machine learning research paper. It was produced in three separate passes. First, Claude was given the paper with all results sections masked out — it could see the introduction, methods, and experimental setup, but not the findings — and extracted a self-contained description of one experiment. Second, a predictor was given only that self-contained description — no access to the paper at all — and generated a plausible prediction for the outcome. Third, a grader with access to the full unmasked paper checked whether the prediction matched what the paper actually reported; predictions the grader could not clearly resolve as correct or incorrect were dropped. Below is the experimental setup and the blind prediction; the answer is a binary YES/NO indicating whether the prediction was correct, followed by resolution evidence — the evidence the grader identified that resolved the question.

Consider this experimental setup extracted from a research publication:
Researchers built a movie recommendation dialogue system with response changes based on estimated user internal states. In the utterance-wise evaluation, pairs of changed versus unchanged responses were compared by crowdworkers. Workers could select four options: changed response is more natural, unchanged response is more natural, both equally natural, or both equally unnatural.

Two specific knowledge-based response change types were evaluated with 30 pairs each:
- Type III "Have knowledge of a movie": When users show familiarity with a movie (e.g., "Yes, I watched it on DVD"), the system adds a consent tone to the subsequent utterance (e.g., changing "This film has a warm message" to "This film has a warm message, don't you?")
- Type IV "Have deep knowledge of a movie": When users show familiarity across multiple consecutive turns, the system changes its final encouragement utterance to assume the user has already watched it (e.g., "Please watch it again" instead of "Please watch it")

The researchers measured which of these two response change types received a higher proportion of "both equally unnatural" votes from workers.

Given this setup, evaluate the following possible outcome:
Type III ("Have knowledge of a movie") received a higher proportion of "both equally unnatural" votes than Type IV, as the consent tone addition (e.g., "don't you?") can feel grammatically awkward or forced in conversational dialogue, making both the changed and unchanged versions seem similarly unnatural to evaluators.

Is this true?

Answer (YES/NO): YES